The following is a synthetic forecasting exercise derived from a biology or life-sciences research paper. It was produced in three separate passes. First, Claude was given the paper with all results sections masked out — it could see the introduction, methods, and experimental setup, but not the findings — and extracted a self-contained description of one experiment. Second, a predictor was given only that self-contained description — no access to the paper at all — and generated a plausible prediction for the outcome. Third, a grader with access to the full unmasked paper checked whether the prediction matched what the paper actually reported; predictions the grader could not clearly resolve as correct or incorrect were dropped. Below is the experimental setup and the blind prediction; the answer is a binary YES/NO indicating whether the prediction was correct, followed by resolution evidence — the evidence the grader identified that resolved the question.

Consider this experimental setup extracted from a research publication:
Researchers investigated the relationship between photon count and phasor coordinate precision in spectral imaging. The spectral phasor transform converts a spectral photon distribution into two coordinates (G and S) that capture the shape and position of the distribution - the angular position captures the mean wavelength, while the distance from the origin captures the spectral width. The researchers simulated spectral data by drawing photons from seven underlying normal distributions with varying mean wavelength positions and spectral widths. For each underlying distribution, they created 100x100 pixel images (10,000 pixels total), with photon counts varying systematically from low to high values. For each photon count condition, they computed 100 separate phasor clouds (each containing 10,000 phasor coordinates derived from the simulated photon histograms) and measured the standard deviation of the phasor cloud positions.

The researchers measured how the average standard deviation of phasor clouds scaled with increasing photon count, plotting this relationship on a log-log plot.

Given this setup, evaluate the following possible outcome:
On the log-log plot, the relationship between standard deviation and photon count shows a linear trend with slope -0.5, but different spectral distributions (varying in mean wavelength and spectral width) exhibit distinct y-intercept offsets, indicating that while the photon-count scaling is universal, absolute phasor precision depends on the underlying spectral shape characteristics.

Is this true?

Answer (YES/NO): NO